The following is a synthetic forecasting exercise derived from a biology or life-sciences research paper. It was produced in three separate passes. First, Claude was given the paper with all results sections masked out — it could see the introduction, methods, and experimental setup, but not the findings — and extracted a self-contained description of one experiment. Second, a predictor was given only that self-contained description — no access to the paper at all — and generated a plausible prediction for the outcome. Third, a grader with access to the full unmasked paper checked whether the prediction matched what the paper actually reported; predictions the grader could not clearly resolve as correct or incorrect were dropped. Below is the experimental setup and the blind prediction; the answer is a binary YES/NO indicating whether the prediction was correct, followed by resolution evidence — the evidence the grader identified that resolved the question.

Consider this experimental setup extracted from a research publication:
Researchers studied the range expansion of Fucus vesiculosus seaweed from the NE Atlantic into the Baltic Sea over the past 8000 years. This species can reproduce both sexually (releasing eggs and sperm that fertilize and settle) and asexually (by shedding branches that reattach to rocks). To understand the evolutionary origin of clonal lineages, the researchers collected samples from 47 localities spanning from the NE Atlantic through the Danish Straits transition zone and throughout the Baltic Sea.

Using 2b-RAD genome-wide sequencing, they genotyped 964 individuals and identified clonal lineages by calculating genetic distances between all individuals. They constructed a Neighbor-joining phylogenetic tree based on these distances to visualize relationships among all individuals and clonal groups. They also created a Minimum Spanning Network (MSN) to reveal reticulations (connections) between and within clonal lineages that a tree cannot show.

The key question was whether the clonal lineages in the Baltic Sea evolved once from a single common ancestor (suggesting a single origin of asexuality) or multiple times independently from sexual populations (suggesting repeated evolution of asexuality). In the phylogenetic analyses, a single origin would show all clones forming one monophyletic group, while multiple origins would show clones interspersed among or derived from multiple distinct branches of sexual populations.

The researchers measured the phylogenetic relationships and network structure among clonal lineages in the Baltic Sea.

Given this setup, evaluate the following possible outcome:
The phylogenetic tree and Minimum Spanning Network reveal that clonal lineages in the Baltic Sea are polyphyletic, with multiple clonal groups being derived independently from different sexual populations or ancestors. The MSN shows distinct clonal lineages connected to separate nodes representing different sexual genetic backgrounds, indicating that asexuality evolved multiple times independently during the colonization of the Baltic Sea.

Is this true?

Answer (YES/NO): YES